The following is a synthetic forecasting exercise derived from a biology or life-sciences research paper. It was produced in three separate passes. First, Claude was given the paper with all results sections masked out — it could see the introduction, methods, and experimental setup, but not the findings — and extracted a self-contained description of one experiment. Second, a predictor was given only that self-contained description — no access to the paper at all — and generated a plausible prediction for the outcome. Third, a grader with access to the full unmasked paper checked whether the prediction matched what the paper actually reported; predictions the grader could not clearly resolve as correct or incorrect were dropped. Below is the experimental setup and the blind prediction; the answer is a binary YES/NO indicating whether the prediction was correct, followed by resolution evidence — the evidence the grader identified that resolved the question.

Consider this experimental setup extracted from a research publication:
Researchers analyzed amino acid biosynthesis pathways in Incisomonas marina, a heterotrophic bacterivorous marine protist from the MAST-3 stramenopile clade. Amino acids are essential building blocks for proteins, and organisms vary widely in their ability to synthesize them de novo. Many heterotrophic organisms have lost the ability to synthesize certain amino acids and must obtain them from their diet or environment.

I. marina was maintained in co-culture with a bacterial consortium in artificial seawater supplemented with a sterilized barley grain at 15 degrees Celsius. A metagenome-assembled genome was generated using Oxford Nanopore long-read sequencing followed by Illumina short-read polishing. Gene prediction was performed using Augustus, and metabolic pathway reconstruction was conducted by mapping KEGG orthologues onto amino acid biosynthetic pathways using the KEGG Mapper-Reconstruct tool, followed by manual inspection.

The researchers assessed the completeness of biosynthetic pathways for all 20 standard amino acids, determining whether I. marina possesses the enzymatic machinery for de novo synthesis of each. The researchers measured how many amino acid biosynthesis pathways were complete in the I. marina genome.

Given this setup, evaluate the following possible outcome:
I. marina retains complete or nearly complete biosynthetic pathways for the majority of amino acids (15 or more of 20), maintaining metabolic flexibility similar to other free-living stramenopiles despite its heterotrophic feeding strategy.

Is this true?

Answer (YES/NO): NO